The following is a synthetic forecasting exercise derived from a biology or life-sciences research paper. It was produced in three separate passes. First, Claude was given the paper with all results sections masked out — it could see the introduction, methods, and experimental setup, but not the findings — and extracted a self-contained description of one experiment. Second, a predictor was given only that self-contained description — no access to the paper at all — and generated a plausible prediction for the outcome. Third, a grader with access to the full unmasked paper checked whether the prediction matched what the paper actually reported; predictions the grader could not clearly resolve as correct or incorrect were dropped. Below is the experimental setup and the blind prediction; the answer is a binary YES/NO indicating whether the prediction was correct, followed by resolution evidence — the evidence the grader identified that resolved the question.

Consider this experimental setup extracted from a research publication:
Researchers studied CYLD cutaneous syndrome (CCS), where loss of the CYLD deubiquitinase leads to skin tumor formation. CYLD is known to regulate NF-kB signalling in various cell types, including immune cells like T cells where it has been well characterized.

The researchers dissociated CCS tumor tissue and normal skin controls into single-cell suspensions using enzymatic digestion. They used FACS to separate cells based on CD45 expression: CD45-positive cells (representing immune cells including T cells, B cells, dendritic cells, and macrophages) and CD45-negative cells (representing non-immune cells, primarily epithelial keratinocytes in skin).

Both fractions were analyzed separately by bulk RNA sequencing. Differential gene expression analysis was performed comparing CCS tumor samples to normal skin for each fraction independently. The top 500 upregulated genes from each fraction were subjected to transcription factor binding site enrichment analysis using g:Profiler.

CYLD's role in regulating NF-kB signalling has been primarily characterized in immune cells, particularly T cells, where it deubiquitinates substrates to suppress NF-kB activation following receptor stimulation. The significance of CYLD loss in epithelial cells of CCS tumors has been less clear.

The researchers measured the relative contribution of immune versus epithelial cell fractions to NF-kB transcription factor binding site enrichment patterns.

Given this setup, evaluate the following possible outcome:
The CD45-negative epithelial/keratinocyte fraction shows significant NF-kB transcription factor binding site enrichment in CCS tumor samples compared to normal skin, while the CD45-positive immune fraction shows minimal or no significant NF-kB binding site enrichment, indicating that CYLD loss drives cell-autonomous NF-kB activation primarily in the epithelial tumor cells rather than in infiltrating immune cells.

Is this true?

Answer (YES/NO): YES